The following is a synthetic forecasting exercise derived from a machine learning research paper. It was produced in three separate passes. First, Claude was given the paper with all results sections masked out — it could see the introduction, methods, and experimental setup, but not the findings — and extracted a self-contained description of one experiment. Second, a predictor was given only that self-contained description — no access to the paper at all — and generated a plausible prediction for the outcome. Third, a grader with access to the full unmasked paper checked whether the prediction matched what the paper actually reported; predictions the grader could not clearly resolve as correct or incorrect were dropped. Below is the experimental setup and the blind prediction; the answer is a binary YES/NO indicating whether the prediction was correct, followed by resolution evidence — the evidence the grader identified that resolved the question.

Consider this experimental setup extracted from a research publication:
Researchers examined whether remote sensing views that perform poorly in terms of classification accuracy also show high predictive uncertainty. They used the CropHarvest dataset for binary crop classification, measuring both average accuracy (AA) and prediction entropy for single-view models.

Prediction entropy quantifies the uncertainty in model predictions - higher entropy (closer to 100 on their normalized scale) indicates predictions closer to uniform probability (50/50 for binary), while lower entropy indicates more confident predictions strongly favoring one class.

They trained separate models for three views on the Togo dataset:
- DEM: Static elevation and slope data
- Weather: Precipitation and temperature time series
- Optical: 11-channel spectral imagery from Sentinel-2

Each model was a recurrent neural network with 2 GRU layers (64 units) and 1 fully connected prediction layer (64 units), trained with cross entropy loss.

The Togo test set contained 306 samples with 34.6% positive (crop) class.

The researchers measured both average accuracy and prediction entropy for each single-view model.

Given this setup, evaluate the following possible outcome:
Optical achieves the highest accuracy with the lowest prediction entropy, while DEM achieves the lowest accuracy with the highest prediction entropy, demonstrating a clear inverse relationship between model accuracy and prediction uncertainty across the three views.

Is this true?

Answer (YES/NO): NO